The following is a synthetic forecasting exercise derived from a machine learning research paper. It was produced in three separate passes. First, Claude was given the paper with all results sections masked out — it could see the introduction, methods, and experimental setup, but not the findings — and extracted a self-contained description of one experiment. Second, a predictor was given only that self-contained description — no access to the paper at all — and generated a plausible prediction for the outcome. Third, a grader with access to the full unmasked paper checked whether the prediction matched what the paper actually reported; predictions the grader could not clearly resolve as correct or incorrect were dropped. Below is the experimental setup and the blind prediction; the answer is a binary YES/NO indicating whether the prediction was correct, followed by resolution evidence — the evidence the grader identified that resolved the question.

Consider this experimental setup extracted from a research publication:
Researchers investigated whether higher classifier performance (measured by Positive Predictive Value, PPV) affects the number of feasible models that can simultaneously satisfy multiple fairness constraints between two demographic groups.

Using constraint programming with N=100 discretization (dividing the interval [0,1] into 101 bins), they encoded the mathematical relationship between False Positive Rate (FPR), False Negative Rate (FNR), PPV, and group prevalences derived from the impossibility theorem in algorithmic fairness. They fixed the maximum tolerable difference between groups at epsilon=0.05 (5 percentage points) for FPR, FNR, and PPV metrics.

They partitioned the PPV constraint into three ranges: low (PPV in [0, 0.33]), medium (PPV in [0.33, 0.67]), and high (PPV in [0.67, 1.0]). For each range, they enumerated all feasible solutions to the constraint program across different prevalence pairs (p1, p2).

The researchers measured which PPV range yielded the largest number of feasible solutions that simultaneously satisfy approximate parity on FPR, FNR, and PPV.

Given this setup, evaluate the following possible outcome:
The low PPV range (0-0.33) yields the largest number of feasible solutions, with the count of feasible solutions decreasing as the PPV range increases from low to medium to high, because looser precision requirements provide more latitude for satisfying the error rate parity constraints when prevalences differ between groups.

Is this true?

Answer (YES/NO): NO